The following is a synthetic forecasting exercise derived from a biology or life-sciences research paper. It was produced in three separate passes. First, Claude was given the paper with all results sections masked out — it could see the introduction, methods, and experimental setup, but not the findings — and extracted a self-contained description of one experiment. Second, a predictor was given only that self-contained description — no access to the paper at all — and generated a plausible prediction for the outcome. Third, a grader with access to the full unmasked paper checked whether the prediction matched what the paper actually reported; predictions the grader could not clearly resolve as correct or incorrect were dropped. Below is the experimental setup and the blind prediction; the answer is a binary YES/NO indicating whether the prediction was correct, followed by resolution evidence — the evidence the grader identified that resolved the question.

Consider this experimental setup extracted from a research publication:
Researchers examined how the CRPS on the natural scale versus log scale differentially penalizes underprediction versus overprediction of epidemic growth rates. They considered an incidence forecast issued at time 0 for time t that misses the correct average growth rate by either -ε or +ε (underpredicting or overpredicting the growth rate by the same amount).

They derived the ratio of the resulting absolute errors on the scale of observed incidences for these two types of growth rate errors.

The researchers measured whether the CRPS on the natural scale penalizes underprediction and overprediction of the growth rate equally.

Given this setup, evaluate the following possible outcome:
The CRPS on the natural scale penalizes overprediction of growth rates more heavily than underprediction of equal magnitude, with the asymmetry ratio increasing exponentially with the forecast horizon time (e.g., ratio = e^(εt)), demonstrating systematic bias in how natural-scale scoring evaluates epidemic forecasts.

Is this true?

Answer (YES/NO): YES